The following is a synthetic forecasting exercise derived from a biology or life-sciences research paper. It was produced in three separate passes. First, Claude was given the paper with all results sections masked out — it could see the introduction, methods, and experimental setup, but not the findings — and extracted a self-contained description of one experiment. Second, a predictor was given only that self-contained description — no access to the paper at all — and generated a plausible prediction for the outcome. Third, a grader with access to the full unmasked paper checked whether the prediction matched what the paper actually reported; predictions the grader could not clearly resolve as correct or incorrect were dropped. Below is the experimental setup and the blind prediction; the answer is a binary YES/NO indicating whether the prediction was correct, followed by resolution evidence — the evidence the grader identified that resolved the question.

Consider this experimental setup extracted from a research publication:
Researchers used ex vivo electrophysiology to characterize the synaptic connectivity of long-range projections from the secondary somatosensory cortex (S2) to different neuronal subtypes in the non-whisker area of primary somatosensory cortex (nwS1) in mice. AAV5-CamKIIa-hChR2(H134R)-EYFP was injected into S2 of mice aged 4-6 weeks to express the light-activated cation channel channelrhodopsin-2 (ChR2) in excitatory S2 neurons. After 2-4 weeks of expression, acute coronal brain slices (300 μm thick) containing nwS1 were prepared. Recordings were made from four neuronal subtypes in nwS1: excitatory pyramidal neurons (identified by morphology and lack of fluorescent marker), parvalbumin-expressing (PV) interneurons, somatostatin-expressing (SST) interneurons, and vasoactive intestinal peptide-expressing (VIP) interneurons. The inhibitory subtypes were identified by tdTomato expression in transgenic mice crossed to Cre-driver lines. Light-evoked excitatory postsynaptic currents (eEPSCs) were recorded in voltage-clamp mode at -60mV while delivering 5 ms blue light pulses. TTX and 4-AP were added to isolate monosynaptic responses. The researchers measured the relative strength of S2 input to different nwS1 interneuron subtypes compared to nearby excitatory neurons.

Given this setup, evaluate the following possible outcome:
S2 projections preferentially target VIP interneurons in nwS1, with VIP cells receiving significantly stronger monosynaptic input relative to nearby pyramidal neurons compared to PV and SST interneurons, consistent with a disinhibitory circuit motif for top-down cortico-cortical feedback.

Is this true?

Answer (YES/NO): NO